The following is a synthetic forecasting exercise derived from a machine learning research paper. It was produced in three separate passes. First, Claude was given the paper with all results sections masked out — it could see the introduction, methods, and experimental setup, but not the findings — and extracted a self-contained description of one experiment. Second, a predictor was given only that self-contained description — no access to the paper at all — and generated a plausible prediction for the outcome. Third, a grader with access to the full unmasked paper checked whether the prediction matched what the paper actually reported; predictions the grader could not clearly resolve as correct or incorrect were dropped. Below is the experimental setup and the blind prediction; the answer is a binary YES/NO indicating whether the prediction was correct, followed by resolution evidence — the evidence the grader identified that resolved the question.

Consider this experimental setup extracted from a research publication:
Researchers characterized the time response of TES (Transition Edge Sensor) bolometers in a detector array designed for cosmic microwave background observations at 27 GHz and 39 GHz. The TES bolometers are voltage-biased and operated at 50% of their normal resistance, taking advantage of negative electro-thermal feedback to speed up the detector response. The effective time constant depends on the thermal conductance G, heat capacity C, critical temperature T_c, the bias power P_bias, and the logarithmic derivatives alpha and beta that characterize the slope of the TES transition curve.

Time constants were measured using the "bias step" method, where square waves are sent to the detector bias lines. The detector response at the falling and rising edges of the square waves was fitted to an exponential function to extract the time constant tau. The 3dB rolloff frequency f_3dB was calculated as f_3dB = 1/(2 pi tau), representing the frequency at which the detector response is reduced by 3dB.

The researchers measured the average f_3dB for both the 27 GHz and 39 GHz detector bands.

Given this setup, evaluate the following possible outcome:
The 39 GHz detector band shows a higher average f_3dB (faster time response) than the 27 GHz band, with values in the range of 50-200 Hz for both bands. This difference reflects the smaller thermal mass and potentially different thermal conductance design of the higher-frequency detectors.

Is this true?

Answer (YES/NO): NO